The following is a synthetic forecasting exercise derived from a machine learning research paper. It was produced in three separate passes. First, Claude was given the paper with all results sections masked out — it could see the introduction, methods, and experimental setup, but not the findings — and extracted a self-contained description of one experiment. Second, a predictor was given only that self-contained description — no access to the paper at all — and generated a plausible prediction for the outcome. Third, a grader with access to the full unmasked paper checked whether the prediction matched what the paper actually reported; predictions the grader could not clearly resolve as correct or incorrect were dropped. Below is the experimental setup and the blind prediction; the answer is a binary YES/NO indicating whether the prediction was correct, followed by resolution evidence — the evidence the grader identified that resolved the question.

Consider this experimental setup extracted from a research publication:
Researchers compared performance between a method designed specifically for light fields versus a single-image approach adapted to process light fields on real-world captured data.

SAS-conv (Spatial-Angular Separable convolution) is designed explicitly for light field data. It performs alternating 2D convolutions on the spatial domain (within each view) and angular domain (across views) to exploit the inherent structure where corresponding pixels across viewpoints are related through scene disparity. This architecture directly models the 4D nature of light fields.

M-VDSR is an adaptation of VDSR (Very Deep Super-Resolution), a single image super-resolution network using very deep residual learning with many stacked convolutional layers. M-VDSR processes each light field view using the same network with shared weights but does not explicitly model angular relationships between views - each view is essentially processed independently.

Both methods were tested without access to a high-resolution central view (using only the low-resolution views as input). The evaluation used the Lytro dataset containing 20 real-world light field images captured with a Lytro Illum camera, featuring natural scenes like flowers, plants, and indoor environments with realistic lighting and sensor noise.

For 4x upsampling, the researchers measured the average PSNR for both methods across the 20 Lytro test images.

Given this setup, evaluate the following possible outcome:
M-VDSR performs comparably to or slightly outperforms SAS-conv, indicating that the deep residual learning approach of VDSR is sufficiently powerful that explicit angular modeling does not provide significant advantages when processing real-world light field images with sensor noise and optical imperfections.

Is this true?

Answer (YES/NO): NO